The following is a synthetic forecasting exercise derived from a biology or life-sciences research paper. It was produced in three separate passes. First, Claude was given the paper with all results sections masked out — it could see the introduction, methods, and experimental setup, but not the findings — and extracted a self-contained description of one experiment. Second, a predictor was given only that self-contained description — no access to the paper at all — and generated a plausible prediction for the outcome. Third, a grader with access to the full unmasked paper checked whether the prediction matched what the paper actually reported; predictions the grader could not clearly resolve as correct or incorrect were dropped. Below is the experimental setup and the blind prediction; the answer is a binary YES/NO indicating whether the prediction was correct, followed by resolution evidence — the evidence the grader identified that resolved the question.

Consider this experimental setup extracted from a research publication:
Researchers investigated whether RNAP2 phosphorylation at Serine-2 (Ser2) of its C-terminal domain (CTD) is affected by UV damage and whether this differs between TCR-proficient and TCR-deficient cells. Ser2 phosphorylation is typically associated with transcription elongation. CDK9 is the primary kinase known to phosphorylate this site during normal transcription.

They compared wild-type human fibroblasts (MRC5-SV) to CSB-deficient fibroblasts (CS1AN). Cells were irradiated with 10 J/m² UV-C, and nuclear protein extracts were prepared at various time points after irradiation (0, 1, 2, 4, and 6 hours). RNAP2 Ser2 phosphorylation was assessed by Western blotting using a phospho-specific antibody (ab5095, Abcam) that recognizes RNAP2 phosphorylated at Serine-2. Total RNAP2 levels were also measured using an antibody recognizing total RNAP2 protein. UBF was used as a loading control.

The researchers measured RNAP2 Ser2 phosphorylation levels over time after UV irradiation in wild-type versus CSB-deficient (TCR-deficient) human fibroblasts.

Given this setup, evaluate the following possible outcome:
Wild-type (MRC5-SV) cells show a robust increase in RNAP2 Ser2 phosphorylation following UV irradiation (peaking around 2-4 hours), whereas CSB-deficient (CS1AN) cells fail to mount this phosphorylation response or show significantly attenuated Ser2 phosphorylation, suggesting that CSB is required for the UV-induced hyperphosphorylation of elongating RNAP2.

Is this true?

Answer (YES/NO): YES